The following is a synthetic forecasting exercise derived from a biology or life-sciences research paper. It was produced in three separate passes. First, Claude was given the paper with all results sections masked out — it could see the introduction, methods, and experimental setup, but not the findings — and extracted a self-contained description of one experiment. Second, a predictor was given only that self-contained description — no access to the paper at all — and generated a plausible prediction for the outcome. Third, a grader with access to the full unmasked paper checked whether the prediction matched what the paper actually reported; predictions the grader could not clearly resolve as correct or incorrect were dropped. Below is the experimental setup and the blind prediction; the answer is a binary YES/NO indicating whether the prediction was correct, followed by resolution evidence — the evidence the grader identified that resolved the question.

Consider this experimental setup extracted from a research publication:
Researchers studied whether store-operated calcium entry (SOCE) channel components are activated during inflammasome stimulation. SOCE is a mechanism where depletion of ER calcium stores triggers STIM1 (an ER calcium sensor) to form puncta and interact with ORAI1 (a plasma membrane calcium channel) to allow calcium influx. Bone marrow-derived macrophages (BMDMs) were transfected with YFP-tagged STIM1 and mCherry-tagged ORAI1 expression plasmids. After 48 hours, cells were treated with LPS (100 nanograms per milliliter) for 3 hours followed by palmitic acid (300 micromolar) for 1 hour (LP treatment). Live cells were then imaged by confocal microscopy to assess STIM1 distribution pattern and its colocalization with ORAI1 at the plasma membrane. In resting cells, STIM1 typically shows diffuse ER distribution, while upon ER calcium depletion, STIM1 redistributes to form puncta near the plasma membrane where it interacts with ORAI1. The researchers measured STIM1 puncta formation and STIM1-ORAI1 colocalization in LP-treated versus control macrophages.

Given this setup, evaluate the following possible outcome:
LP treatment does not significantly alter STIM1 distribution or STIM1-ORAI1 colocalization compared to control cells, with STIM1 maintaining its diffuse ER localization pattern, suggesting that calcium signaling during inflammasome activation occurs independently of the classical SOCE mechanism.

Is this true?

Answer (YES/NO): NO